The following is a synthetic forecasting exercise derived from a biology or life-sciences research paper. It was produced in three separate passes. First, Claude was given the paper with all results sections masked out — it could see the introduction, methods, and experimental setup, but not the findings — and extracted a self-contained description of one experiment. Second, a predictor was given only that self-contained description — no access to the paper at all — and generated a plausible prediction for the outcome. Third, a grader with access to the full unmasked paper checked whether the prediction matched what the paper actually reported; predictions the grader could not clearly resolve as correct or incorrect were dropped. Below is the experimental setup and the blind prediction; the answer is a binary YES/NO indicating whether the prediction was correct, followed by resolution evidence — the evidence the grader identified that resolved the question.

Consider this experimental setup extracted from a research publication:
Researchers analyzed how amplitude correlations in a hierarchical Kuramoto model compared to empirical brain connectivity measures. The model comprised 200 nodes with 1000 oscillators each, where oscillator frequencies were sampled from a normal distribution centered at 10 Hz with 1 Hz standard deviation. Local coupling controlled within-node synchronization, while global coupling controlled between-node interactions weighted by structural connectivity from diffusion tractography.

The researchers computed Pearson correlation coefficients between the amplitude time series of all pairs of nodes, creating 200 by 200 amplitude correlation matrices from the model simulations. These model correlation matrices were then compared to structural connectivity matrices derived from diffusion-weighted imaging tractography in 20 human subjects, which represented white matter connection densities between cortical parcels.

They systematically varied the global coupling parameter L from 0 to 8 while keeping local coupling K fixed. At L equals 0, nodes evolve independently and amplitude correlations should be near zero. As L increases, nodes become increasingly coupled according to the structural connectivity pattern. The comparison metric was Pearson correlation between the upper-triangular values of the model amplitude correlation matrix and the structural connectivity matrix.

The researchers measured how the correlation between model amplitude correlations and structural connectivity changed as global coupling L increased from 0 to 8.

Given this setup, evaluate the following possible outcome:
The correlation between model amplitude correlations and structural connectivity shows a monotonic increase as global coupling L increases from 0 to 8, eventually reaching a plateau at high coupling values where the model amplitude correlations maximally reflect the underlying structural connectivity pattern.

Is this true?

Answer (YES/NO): NO